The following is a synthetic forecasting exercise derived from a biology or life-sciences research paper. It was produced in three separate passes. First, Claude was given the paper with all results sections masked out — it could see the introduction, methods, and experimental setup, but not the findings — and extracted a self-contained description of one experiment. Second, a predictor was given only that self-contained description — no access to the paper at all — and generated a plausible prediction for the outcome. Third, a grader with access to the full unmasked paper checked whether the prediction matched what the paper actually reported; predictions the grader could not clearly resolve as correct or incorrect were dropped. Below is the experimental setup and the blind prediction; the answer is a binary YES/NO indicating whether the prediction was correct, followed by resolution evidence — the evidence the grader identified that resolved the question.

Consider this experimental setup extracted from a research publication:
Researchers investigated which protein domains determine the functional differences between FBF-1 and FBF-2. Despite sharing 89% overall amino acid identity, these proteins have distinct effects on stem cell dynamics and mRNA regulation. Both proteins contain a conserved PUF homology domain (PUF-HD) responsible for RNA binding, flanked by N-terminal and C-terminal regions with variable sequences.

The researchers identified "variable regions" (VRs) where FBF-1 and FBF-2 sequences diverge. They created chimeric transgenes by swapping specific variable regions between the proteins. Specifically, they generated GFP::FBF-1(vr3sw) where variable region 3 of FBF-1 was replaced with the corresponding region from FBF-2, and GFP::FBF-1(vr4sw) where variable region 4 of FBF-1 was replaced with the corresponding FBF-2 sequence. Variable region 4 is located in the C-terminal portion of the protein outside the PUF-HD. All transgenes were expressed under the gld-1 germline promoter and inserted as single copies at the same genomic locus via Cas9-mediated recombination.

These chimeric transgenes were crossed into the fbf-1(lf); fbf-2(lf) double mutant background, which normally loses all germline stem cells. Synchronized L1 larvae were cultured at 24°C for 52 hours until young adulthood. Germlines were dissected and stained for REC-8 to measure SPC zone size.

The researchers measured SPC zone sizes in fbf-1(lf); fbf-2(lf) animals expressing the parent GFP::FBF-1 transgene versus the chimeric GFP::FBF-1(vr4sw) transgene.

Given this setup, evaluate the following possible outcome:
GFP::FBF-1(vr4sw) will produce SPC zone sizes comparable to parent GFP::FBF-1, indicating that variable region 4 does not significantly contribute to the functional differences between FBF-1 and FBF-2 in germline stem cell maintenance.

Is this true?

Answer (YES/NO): NO